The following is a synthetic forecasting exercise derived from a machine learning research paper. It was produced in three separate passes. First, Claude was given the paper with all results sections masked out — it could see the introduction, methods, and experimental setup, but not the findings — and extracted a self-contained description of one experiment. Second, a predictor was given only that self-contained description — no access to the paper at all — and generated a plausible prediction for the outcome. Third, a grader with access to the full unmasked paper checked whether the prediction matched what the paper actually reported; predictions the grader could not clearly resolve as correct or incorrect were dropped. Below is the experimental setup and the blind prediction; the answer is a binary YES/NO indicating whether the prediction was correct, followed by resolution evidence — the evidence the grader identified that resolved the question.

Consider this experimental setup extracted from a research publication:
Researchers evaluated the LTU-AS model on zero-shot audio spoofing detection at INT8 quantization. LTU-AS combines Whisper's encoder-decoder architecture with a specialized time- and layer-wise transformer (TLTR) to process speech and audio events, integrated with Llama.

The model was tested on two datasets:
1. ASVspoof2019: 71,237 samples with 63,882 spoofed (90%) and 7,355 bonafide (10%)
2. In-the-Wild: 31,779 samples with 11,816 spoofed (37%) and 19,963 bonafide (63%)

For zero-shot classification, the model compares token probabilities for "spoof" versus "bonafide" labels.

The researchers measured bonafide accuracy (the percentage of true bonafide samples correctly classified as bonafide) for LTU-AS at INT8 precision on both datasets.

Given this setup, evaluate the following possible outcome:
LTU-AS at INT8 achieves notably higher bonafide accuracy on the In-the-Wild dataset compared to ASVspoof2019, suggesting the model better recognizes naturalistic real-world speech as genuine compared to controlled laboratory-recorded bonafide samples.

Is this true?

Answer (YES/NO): NO